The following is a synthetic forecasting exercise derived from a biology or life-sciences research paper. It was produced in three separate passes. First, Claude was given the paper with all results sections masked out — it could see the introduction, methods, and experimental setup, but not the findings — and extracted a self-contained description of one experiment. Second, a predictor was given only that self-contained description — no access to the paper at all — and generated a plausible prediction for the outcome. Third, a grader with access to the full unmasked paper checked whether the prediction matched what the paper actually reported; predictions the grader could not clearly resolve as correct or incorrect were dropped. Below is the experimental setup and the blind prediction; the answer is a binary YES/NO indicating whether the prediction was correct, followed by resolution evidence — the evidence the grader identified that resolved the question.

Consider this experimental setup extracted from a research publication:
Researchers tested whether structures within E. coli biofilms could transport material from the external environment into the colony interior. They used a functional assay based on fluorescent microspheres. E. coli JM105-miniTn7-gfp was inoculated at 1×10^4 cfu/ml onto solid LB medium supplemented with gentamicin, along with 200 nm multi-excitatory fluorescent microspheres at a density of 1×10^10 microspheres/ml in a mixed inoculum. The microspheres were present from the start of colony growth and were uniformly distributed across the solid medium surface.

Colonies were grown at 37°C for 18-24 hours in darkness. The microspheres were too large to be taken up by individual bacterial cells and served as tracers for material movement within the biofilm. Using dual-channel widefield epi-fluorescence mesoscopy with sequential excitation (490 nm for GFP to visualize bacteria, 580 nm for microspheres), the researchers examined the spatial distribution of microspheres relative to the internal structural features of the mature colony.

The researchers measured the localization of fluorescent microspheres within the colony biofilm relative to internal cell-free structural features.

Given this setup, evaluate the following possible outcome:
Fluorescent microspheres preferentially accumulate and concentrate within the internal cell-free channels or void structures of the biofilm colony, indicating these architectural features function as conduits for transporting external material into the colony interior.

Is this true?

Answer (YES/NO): YES